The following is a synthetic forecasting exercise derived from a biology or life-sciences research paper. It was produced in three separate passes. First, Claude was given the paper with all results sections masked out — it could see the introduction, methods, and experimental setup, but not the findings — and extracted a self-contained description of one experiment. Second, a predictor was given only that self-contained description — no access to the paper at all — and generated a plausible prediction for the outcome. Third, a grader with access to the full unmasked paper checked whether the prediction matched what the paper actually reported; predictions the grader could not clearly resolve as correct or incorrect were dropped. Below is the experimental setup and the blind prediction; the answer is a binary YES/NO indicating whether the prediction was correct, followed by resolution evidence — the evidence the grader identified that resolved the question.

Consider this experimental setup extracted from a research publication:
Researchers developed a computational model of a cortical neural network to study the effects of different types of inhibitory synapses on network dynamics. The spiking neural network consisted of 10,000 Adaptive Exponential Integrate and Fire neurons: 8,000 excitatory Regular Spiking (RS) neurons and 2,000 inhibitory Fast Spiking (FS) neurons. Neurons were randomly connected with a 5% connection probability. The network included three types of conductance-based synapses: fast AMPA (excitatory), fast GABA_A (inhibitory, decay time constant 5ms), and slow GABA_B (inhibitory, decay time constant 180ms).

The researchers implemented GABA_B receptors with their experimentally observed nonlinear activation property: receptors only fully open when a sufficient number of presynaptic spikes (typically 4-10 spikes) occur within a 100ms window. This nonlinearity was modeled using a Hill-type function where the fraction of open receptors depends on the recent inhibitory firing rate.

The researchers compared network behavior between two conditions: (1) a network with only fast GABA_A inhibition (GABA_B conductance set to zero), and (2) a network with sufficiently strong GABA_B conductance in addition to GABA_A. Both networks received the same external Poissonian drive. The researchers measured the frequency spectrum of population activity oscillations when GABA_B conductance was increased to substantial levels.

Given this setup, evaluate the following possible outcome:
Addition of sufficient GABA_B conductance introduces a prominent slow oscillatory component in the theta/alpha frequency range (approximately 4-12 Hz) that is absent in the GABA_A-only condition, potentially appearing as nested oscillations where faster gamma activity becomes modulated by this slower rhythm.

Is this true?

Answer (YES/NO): NO